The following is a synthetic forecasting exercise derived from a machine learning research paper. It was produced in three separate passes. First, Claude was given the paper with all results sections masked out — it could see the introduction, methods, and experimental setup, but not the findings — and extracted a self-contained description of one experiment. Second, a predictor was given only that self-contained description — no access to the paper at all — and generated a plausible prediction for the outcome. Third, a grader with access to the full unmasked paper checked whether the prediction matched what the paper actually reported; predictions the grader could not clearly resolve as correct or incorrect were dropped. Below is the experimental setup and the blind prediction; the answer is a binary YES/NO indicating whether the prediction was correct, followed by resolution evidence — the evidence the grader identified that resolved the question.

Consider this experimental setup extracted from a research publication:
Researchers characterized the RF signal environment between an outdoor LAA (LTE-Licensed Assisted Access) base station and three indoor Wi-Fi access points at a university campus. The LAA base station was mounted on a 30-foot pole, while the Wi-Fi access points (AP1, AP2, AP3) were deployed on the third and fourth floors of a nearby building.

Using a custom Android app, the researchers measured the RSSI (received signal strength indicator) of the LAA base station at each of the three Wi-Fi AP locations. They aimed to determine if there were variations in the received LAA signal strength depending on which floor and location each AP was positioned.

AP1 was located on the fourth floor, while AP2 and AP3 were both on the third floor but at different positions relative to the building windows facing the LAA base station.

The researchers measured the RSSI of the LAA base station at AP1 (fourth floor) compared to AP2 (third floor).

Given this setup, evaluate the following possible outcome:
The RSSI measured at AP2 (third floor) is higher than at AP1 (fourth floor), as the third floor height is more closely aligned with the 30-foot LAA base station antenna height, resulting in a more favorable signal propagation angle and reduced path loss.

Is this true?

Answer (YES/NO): YES